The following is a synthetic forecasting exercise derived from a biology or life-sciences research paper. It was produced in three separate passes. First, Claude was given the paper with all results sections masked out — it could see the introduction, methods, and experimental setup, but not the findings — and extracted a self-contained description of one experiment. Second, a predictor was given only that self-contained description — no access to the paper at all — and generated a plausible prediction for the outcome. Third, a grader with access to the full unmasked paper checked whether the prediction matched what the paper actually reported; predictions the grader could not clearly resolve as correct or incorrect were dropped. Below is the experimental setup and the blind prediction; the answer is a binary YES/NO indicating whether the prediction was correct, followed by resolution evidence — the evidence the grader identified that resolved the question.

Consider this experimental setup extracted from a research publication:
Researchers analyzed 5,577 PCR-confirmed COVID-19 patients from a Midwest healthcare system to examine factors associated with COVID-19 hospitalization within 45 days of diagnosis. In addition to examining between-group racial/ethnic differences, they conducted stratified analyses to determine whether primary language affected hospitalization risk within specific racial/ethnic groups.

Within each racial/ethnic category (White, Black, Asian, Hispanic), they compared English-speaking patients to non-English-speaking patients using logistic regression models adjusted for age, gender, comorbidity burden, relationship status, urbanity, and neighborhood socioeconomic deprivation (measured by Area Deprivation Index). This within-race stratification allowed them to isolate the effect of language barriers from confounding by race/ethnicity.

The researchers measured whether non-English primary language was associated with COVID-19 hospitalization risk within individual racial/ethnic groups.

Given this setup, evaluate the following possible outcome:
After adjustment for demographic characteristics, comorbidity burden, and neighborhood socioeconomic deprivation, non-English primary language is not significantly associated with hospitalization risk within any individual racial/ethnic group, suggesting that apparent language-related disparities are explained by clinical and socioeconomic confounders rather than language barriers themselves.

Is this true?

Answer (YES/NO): NO